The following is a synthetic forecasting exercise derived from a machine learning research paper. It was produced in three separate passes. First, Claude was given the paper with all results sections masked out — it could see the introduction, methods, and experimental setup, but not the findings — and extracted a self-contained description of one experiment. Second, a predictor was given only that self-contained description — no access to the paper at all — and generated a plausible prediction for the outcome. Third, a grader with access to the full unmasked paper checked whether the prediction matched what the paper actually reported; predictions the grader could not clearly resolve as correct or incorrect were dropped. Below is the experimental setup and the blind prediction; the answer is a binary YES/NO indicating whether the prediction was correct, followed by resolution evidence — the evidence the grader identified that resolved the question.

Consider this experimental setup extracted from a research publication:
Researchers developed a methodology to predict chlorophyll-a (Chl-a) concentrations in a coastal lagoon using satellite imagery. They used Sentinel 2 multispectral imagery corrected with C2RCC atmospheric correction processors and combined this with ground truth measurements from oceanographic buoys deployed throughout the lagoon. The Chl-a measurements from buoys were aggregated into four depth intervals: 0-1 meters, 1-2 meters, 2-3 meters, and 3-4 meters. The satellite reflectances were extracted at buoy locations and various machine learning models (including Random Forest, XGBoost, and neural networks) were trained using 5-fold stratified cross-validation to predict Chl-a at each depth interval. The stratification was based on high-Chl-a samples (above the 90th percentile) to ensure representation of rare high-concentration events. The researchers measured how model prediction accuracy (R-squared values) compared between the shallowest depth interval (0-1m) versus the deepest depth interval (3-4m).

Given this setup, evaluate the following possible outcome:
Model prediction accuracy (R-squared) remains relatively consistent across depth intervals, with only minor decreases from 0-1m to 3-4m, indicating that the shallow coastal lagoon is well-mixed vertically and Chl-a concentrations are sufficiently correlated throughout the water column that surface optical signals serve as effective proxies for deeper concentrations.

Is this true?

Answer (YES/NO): NO